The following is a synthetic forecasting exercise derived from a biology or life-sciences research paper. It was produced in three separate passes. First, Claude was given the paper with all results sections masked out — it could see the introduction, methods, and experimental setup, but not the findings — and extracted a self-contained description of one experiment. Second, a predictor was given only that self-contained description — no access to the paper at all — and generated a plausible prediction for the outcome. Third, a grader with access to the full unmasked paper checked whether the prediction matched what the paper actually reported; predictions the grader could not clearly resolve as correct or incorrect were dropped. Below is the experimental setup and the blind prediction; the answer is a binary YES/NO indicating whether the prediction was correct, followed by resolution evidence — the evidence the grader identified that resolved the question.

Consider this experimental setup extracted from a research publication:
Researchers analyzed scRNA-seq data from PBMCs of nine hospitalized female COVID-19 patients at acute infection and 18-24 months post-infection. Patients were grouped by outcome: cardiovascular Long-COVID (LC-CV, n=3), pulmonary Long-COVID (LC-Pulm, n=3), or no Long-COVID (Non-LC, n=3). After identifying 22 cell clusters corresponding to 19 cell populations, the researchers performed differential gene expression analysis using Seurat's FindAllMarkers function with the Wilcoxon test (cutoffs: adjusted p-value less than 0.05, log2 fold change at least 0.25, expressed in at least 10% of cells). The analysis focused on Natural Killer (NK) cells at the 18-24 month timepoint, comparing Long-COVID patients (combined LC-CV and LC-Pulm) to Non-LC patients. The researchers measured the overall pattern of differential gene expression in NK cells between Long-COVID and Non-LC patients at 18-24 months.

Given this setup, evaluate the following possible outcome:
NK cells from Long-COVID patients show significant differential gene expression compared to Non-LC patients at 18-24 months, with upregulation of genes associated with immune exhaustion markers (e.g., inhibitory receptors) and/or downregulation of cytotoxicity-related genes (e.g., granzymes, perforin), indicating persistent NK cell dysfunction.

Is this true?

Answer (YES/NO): YES